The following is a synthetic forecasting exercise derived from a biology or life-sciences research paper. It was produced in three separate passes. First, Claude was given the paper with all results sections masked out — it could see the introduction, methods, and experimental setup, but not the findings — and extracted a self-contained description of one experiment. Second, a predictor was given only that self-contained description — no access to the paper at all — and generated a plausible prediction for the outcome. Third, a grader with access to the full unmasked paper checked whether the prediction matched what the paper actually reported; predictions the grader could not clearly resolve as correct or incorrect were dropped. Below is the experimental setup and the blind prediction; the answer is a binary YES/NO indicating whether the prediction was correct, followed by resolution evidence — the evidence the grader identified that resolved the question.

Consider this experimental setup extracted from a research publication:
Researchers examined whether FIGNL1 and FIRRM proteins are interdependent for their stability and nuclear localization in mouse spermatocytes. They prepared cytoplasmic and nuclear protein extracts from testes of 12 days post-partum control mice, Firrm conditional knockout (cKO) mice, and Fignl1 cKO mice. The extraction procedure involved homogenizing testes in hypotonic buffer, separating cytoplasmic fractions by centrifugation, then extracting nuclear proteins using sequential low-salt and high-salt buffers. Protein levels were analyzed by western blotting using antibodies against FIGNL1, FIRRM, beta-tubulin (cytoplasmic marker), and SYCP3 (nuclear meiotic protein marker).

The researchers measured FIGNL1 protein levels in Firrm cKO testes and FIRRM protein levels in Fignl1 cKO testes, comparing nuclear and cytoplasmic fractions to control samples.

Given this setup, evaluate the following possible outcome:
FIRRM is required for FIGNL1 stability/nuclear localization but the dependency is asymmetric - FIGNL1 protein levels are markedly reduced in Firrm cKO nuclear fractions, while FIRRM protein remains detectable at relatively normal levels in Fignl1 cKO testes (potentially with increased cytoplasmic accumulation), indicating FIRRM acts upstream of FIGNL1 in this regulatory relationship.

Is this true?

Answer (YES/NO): NO